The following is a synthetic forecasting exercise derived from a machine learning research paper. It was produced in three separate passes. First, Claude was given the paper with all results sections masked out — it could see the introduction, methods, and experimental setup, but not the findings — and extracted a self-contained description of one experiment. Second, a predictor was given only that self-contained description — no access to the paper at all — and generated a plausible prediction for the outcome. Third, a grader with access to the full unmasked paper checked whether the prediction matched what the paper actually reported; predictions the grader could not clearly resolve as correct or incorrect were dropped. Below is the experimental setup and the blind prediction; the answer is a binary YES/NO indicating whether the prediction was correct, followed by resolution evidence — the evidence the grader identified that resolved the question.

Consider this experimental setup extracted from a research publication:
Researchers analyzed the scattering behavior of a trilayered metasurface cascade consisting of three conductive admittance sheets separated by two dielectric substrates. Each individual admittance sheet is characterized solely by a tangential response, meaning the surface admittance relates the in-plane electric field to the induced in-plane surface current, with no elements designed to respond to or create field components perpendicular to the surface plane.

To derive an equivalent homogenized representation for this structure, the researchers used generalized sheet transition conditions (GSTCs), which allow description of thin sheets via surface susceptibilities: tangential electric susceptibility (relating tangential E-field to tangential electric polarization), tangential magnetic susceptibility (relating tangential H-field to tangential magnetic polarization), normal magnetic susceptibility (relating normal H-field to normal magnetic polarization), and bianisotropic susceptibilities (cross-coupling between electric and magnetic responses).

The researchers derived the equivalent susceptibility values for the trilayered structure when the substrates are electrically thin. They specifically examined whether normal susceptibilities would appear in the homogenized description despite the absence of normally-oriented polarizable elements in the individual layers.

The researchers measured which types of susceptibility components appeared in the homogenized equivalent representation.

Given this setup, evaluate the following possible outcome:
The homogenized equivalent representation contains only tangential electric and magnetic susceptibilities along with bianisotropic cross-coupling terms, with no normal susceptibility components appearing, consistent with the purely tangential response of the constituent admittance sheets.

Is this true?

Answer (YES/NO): NO